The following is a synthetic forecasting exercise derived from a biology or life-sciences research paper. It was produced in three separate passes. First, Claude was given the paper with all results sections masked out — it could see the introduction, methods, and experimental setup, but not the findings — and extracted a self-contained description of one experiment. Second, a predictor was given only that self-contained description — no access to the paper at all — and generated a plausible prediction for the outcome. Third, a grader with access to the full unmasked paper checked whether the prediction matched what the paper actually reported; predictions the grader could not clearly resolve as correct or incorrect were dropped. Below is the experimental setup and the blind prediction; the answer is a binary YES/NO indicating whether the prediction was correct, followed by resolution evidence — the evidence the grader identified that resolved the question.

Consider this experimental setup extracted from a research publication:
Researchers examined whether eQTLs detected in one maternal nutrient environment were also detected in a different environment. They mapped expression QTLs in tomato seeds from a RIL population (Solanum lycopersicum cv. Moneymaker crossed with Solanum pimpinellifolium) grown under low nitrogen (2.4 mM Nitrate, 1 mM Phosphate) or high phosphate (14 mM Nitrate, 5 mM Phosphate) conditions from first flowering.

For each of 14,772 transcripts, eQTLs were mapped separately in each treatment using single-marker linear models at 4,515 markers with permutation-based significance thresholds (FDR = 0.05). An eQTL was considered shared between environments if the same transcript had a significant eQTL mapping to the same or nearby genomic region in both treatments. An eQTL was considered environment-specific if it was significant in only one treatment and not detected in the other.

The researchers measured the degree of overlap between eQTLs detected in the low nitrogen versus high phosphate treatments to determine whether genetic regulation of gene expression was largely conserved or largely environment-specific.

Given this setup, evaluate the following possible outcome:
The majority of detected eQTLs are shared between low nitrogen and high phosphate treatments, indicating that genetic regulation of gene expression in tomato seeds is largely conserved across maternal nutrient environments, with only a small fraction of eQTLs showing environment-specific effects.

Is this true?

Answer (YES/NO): NO